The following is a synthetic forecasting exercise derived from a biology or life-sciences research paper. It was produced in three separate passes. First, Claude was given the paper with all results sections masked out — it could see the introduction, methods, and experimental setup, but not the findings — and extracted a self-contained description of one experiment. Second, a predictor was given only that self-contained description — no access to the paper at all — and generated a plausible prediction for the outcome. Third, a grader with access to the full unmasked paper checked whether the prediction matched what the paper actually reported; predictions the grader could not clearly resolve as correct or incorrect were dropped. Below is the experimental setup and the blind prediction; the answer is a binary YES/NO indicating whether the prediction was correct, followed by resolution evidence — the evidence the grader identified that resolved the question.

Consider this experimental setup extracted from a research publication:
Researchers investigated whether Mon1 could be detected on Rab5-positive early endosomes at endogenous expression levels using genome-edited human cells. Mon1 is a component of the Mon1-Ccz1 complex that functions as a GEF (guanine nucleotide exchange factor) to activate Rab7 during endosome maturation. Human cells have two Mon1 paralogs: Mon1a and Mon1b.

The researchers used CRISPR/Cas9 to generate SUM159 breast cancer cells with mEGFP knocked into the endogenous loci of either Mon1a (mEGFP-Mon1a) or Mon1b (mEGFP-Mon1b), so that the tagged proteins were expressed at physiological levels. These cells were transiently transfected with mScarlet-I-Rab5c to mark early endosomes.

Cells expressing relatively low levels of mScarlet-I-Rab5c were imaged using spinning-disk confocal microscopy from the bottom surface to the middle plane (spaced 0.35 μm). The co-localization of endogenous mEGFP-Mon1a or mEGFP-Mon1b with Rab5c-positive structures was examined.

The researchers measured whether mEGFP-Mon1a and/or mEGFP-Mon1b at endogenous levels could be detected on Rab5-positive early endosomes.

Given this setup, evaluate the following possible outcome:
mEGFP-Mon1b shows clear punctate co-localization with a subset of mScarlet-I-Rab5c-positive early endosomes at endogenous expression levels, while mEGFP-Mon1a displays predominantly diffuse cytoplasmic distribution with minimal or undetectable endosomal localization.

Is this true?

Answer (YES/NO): NO